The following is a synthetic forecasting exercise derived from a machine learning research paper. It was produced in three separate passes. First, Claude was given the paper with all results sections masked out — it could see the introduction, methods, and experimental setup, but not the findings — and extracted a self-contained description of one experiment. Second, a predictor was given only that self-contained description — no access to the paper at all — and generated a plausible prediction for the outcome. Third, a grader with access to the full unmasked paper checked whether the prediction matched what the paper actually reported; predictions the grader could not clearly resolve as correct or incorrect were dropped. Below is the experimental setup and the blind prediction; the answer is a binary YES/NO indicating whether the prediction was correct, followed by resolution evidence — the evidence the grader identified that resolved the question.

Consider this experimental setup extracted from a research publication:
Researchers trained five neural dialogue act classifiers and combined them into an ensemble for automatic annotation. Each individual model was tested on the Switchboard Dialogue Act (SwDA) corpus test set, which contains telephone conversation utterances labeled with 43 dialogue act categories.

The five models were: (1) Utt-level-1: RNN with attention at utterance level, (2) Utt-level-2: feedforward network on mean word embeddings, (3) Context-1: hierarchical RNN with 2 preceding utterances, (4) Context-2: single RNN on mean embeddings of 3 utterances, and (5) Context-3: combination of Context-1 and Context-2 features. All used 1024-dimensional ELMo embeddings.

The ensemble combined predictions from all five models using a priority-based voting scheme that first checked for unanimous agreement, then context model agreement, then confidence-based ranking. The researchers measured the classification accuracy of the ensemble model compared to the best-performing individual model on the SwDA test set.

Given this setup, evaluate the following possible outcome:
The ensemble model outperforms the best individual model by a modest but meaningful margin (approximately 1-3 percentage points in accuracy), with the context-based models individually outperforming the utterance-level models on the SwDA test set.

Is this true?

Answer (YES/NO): NO